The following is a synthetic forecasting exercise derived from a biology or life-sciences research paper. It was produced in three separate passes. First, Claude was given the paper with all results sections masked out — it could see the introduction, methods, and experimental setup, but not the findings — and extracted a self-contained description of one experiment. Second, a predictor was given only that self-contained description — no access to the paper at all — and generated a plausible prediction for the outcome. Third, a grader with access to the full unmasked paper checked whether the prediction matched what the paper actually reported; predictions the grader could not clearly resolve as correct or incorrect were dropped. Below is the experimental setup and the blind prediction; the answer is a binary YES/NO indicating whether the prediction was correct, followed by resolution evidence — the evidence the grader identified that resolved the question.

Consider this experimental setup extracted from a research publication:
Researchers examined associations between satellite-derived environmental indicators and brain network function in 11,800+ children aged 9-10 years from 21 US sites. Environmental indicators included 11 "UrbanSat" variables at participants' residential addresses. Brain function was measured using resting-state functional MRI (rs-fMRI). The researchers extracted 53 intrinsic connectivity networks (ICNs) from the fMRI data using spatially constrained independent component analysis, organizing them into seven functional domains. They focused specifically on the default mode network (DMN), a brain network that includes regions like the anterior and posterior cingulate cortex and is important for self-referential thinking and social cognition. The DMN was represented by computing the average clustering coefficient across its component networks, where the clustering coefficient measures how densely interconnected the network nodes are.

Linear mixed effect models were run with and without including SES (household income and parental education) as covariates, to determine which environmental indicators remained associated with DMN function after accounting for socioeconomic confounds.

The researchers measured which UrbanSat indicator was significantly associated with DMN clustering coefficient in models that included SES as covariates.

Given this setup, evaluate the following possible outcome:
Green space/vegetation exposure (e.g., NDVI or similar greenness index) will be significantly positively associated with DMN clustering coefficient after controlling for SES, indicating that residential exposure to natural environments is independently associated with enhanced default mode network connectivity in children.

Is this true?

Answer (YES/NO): NO